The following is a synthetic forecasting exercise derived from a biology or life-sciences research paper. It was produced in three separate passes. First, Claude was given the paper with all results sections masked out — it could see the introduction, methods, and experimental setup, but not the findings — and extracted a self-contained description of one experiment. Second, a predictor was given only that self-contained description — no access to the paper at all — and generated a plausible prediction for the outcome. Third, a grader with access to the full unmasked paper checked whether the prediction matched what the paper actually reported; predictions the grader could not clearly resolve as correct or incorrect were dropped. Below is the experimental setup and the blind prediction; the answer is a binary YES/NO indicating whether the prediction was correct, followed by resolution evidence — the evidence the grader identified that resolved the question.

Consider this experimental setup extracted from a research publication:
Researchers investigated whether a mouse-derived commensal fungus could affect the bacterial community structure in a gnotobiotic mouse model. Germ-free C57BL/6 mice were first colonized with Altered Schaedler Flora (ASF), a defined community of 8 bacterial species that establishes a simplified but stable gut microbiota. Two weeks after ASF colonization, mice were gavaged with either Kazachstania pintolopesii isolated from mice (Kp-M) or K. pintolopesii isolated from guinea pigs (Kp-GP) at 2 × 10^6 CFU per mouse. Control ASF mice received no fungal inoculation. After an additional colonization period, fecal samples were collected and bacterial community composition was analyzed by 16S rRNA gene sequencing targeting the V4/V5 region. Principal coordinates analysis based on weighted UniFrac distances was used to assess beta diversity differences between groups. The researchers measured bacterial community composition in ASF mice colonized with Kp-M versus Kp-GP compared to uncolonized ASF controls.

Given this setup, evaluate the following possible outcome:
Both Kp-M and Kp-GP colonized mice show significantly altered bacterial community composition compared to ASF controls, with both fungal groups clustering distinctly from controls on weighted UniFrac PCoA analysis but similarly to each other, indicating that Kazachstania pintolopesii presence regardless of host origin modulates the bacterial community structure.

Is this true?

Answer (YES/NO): NO